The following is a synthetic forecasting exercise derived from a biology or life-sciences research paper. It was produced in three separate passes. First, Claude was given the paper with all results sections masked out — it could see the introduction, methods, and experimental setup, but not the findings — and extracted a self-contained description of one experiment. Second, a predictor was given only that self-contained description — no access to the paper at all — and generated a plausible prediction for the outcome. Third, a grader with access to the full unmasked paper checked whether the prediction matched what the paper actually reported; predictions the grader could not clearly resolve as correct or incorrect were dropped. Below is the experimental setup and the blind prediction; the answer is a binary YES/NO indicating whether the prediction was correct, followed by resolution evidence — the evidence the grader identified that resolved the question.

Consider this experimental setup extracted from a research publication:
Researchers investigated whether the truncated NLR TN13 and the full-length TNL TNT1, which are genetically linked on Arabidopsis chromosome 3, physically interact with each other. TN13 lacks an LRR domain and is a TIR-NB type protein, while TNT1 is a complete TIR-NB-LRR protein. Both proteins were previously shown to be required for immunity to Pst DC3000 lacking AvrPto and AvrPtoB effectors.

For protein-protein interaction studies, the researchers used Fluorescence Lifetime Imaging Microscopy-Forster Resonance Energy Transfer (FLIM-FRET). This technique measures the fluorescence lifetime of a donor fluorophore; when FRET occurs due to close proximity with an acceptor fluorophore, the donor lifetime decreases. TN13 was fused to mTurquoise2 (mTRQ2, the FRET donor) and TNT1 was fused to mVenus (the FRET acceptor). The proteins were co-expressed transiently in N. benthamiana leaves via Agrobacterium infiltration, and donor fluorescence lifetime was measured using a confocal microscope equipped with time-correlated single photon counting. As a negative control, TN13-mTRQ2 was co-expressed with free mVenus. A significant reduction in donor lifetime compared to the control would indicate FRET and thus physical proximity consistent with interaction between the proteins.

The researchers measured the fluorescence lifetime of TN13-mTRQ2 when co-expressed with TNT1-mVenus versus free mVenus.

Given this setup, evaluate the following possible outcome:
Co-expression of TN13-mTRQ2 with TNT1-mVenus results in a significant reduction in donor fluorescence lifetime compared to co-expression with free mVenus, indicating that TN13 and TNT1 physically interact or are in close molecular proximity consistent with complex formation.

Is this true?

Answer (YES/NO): YES